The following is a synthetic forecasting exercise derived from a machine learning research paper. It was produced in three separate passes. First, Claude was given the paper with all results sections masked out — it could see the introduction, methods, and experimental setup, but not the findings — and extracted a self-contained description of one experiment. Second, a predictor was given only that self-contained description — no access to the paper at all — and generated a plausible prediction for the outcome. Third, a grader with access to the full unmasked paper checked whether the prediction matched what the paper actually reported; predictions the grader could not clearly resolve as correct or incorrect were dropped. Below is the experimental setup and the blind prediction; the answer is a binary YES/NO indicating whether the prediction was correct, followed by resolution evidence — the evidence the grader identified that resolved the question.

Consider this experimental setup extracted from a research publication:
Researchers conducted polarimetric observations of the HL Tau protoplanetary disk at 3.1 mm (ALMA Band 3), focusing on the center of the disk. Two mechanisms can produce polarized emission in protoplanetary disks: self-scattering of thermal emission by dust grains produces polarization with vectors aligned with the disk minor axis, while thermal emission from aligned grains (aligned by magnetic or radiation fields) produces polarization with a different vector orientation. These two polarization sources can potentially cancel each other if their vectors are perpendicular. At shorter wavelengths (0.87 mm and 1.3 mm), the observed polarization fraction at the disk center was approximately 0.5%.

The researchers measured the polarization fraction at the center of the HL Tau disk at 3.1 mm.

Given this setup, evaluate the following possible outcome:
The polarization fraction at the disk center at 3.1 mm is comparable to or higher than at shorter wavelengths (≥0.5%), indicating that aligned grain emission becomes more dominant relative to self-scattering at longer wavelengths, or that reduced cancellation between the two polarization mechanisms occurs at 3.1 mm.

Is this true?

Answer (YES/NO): NO